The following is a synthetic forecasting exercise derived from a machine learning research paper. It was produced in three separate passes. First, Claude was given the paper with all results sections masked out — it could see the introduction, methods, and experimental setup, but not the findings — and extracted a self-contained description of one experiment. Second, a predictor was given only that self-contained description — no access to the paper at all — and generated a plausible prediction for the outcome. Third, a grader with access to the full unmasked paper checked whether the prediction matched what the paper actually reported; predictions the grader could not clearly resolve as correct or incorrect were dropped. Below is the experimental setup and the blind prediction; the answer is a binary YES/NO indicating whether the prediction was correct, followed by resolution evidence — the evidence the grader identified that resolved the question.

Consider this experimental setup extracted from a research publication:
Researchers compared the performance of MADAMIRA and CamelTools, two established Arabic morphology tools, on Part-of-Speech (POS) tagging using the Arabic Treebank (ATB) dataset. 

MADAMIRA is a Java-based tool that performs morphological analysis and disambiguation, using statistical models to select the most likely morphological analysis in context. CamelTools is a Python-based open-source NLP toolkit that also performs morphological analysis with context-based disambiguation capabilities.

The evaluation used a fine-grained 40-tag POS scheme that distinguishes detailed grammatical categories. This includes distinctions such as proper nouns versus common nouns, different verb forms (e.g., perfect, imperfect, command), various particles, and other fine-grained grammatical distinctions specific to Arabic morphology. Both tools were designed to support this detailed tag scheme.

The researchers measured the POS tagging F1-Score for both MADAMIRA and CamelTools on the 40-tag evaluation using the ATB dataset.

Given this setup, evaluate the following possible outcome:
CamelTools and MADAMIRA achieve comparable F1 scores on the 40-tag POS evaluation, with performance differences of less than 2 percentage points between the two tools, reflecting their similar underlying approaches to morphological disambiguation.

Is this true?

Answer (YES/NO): YES